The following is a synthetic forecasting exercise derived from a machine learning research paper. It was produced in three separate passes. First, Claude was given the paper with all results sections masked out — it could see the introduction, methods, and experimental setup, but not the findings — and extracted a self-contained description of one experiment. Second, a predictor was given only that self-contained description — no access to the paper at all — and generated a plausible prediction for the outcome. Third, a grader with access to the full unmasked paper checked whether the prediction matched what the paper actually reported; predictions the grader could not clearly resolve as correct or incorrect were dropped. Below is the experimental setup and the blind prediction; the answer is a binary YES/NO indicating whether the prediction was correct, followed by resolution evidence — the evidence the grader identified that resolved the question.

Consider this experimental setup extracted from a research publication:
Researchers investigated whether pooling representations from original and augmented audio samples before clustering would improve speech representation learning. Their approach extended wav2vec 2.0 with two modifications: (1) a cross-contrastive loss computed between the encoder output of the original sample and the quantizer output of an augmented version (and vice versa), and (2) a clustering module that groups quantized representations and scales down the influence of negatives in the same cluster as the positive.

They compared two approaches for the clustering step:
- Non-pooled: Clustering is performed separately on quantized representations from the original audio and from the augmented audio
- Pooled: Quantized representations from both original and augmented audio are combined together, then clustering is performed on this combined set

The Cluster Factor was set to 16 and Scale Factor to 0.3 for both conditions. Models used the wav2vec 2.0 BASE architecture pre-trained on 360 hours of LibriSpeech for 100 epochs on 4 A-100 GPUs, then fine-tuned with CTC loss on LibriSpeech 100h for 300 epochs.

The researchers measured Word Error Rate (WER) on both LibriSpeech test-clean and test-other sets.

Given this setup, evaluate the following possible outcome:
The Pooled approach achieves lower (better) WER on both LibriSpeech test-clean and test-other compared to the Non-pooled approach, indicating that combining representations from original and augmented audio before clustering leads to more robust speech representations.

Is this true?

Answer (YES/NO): YES